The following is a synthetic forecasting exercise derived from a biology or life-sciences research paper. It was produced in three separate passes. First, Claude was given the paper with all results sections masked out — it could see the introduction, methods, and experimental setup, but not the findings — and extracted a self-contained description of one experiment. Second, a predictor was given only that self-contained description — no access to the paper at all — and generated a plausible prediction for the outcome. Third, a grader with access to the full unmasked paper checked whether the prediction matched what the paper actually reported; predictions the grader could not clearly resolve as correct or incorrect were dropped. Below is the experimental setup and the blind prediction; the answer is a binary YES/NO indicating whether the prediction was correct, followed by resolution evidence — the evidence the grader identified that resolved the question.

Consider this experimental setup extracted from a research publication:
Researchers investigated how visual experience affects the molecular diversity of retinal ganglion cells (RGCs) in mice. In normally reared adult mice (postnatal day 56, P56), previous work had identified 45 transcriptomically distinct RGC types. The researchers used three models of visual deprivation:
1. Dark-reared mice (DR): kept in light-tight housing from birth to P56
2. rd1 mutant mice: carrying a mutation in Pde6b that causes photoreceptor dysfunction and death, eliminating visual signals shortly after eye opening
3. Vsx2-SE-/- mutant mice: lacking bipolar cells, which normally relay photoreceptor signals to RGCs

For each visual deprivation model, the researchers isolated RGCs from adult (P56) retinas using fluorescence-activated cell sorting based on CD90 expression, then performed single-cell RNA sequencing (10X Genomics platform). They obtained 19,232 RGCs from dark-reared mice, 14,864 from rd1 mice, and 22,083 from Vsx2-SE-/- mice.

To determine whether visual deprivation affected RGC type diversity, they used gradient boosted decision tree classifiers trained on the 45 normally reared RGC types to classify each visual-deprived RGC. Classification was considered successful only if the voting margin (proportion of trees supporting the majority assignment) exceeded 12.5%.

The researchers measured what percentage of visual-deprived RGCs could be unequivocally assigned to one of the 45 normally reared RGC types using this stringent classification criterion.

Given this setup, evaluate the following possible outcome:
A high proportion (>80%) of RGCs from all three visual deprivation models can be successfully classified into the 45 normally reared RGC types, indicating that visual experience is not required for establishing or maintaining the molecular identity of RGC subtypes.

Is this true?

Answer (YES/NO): YES